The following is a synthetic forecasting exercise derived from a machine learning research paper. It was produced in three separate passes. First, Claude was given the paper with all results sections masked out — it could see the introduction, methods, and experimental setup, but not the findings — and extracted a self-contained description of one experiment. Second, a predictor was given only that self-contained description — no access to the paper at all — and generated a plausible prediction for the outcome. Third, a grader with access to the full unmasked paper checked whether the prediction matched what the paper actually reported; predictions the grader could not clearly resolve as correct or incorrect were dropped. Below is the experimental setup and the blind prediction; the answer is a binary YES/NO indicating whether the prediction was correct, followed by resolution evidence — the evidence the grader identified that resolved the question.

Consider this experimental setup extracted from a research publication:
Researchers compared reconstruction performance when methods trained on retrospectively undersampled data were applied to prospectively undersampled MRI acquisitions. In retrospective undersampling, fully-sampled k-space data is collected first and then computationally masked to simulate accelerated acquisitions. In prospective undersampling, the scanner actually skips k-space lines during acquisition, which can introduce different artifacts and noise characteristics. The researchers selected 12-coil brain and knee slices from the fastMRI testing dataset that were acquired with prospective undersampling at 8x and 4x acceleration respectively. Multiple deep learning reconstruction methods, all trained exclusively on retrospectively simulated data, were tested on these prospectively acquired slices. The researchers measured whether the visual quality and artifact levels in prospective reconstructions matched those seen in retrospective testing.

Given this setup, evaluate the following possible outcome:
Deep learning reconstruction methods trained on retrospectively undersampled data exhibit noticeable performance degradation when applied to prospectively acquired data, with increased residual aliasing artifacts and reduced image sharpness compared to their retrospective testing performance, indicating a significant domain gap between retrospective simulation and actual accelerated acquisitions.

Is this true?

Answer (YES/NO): NO